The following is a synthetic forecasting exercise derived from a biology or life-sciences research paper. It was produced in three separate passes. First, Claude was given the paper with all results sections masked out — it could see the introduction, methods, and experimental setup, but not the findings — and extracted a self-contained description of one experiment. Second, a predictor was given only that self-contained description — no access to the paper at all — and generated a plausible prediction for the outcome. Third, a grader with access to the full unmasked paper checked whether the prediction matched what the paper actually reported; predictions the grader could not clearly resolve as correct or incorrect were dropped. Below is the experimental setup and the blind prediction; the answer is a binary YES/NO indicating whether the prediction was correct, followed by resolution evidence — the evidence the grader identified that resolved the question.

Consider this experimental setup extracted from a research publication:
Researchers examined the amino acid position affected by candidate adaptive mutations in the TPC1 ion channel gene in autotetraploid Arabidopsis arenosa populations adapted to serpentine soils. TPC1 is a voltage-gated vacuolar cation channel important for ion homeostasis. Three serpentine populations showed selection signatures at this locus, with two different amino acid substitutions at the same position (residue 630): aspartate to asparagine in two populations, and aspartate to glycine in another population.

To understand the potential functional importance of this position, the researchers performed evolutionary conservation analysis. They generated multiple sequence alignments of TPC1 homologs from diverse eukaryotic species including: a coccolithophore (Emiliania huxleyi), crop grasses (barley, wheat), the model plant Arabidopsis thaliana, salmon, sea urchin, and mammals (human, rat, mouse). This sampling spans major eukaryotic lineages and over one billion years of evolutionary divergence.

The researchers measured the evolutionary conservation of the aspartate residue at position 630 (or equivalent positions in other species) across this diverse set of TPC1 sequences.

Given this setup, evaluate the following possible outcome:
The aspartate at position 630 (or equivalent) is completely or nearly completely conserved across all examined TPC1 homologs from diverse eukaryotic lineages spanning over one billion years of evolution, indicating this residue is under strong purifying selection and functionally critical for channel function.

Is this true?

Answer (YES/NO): NO